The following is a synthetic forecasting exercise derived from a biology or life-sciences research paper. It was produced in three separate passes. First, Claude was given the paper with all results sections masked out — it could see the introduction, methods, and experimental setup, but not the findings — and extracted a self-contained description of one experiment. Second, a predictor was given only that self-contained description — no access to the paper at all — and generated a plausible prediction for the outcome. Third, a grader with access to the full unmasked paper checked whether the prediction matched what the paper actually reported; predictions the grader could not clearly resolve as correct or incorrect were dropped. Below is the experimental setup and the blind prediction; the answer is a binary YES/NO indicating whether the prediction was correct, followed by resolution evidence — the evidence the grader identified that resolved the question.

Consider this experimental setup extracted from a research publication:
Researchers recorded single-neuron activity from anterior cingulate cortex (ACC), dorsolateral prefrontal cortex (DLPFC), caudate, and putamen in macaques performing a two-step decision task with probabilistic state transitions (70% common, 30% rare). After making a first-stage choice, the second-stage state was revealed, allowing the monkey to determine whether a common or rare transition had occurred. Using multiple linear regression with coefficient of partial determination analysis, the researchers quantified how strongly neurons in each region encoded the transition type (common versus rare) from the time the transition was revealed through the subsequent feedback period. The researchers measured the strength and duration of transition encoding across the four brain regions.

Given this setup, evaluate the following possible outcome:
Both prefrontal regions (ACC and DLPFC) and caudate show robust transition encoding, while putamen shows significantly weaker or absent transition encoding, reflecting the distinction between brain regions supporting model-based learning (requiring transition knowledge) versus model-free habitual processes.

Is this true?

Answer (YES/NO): NO